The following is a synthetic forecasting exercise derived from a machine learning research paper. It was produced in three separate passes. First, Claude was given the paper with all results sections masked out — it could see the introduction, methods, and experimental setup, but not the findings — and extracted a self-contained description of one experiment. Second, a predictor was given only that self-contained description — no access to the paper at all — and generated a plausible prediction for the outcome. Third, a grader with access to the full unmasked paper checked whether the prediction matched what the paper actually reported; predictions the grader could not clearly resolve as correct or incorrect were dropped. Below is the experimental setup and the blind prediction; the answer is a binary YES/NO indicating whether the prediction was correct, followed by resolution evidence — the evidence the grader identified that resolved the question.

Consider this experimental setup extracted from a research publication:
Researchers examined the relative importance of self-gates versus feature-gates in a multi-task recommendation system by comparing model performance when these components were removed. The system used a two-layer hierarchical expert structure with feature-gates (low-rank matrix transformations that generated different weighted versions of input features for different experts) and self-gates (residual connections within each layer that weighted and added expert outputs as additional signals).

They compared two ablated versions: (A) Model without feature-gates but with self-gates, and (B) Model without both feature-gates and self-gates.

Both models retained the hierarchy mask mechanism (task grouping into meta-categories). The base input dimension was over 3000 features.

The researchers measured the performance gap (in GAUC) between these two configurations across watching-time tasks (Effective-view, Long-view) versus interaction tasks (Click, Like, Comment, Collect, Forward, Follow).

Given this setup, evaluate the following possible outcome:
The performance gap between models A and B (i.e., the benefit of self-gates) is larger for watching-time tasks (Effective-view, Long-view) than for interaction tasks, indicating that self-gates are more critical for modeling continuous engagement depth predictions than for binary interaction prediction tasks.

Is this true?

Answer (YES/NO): YES